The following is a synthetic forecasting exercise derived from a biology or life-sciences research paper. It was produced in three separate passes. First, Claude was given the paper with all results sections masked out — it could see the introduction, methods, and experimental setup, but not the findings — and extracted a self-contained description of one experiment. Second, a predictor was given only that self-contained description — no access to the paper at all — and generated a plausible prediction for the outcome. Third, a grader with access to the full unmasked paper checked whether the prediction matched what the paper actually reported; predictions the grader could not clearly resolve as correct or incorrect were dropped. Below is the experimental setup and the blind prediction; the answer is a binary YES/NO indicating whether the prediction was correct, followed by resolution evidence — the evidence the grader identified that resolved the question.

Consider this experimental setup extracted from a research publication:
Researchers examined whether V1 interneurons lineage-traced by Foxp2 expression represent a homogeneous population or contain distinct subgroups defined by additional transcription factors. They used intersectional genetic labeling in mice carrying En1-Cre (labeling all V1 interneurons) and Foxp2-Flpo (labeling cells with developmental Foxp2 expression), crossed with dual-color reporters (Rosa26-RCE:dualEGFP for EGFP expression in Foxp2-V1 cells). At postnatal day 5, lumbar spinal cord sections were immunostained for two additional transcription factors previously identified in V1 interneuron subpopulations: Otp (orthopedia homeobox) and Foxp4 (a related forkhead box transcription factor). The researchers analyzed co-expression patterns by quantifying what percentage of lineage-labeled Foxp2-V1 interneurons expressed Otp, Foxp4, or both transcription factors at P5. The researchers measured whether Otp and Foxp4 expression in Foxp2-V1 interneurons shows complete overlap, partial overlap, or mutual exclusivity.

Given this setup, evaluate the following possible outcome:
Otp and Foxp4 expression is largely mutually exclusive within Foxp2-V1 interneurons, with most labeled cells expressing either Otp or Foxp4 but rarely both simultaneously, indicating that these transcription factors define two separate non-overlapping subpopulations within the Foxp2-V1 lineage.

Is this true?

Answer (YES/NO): NO